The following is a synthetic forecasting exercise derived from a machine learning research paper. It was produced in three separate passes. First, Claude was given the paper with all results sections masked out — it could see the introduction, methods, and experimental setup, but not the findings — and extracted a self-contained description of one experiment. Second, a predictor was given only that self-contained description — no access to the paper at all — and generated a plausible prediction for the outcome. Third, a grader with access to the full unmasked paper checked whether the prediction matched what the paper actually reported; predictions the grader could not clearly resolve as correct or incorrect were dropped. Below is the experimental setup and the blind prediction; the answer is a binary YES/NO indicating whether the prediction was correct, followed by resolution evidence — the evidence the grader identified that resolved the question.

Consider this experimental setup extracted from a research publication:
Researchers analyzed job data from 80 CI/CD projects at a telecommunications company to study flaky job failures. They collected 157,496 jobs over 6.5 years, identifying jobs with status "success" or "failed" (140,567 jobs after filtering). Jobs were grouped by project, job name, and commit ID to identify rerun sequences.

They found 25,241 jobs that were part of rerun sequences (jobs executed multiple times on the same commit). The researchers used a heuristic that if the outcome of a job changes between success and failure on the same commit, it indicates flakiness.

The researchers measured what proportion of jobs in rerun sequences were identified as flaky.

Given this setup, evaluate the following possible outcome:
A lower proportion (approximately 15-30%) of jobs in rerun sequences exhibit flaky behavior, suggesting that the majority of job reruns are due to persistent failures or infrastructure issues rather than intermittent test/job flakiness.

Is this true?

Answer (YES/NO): NO